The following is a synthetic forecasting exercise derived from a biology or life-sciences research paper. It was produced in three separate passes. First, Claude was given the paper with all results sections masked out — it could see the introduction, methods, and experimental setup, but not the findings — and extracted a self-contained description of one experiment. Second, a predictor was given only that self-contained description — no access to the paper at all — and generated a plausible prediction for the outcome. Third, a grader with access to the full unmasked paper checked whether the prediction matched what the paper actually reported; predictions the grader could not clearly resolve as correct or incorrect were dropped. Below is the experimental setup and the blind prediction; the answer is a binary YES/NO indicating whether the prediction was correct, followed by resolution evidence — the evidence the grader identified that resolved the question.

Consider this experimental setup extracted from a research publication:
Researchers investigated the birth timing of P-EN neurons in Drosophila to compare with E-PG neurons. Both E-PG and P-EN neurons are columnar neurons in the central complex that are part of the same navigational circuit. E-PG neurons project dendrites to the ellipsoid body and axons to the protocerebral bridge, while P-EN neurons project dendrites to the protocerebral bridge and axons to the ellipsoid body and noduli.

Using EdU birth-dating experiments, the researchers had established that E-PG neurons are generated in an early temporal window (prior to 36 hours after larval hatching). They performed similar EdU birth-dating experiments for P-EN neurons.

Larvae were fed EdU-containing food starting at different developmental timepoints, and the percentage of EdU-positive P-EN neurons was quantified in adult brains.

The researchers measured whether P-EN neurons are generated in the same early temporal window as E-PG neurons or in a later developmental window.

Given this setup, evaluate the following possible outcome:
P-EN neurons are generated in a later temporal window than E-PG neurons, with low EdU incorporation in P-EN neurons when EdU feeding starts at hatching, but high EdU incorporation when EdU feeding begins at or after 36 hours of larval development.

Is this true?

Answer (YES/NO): NO